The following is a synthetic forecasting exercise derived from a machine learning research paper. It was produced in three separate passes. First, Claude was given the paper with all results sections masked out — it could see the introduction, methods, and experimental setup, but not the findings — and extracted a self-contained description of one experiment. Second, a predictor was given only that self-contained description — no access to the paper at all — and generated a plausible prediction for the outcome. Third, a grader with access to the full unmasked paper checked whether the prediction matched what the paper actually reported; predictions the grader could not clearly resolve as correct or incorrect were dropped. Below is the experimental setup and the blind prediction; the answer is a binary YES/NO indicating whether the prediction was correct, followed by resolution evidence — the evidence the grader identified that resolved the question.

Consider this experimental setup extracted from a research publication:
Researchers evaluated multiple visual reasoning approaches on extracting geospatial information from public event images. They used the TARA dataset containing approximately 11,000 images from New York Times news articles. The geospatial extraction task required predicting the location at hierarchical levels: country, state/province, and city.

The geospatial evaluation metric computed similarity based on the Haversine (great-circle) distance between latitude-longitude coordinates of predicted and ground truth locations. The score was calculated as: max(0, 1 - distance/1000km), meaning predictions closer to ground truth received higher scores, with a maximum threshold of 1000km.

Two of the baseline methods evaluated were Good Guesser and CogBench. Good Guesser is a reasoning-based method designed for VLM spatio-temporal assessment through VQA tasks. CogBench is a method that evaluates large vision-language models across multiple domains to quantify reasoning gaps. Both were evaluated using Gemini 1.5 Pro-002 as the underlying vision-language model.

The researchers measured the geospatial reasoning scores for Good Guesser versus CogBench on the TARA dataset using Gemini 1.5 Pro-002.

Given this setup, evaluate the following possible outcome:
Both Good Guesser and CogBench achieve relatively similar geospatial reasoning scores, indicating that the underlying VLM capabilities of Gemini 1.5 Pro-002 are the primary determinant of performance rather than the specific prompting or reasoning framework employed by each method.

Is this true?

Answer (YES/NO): NO